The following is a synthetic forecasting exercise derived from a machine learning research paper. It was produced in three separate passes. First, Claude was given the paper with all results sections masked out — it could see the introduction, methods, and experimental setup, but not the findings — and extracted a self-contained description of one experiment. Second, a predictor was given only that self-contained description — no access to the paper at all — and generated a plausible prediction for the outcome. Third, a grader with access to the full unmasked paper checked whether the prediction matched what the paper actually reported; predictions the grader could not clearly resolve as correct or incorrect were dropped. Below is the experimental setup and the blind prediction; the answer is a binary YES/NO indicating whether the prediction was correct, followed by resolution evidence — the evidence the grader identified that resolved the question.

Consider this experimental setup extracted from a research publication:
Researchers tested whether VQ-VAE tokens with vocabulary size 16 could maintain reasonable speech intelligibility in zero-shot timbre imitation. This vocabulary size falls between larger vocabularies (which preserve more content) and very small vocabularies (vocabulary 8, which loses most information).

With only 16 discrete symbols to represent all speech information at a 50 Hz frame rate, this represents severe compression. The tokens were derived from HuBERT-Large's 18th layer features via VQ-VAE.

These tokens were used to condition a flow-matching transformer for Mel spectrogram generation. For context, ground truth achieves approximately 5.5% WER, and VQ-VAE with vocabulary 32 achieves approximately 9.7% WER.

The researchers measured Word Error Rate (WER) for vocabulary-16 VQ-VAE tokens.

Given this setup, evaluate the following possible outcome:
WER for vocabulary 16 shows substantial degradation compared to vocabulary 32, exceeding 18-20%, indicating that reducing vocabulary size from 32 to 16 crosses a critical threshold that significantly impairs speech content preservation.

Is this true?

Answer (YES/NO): NO